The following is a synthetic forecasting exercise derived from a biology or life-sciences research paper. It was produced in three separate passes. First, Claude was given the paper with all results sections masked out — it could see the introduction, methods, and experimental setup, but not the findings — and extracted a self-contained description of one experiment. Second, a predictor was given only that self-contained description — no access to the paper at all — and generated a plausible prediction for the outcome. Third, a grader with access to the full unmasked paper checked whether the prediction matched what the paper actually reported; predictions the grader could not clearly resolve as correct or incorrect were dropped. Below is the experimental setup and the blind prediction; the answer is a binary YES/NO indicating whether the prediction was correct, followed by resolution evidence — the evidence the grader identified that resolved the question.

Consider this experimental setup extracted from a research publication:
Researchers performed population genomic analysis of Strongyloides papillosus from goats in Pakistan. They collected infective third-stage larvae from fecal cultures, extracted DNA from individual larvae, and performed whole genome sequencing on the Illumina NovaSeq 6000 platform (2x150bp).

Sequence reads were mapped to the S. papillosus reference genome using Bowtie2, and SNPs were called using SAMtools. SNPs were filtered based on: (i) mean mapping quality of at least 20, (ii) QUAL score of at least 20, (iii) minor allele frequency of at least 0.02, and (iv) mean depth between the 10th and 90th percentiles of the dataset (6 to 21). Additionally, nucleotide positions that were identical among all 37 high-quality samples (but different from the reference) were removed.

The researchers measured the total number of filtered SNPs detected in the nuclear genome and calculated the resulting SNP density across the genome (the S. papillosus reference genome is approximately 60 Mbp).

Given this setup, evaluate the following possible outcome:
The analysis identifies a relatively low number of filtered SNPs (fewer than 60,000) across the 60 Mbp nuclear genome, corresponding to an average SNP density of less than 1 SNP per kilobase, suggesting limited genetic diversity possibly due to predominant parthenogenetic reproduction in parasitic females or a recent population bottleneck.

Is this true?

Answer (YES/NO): YES